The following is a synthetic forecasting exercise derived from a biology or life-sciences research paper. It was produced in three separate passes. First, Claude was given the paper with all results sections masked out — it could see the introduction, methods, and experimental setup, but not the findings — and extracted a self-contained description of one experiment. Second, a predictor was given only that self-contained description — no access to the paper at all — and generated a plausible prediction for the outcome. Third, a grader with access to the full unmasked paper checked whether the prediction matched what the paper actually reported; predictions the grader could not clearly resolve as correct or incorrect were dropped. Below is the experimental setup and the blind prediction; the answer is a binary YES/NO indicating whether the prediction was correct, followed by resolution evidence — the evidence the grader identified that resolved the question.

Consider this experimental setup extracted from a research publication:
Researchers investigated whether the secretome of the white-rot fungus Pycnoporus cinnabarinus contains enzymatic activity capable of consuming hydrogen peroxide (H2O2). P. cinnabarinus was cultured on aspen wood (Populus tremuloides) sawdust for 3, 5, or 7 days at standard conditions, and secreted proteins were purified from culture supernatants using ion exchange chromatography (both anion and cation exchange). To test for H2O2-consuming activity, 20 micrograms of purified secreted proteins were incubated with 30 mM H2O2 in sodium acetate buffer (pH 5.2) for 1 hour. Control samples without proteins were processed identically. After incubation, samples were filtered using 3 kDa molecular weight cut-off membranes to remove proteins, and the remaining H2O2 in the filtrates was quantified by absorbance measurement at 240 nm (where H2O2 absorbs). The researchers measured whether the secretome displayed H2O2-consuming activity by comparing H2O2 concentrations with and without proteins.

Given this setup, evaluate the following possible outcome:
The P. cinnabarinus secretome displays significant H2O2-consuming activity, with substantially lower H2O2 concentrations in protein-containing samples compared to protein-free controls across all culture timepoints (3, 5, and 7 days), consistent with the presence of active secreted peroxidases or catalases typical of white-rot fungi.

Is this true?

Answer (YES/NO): NO